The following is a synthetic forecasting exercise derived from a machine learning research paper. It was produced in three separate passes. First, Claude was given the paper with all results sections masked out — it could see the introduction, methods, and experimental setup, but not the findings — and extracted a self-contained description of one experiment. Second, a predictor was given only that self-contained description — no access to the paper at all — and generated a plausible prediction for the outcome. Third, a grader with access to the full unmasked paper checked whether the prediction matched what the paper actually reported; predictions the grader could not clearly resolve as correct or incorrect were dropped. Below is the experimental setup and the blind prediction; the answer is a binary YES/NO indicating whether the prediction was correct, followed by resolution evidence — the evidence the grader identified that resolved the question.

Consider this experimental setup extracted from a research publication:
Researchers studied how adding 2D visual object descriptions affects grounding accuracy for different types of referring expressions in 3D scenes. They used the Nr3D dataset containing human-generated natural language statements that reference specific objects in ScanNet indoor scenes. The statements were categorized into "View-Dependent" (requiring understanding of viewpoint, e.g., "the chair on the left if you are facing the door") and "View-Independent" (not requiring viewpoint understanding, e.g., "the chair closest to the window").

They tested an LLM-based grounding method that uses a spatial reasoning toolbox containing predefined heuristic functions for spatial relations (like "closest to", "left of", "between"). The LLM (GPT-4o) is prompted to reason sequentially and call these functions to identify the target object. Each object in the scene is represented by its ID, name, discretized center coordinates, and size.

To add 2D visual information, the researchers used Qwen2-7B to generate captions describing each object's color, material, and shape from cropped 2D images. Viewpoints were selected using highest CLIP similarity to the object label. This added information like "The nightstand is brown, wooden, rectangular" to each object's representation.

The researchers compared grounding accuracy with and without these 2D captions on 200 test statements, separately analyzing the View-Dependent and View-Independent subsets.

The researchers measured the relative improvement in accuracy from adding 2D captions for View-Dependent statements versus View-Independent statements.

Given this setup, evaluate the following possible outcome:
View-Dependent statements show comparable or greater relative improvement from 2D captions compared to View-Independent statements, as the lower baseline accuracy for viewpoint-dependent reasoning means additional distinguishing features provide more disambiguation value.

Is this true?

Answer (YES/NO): YES